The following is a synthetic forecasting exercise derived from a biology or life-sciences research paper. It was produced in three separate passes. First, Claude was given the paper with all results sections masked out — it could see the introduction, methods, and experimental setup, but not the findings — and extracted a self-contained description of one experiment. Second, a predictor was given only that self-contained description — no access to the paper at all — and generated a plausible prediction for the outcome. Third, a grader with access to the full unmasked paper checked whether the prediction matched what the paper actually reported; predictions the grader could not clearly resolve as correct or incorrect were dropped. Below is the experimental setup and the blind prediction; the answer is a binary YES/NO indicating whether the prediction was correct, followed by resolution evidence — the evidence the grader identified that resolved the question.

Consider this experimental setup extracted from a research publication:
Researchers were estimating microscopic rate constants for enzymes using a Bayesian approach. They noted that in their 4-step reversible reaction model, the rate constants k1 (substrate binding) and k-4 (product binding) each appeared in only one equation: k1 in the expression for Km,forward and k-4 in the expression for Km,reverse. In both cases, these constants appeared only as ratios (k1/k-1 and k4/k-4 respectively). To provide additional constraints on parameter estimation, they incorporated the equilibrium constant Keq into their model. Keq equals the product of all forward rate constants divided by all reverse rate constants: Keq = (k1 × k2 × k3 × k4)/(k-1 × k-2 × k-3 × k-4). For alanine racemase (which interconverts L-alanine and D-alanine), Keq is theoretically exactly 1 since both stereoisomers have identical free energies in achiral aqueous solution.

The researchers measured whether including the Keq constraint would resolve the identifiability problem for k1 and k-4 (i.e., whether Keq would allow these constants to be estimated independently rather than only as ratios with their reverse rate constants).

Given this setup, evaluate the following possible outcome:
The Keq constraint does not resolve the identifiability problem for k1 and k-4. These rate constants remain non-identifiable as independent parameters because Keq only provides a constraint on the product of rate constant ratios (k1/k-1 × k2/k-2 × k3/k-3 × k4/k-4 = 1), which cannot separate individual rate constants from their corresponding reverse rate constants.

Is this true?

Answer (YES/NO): YES